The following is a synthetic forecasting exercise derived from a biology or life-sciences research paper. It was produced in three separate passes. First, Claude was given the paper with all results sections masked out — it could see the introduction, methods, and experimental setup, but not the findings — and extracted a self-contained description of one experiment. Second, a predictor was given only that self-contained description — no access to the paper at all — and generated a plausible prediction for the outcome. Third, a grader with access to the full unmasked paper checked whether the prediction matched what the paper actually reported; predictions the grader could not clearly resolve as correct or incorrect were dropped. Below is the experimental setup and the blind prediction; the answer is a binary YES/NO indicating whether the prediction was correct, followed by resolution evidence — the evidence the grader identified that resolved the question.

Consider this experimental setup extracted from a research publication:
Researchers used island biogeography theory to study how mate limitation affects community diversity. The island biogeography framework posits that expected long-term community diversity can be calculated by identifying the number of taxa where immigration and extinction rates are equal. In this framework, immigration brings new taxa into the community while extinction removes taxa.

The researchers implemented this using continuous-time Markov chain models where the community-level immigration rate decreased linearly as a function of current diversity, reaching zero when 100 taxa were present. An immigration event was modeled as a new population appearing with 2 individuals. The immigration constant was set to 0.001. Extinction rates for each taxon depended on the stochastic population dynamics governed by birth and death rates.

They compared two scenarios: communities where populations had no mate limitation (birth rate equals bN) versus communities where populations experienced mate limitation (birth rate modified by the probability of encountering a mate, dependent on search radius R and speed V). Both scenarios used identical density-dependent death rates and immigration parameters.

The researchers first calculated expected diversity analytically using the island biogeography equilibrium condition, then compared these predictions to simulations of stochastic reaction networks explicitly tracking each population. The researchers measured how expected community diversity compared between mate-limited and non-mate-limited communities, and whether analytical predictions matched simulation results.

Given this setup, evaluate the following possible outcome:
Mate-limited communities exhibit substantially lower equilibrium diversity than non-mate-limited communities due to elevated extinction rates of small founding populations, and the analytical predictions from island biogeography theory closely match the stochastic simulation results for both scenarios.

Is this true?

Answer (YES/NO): YES